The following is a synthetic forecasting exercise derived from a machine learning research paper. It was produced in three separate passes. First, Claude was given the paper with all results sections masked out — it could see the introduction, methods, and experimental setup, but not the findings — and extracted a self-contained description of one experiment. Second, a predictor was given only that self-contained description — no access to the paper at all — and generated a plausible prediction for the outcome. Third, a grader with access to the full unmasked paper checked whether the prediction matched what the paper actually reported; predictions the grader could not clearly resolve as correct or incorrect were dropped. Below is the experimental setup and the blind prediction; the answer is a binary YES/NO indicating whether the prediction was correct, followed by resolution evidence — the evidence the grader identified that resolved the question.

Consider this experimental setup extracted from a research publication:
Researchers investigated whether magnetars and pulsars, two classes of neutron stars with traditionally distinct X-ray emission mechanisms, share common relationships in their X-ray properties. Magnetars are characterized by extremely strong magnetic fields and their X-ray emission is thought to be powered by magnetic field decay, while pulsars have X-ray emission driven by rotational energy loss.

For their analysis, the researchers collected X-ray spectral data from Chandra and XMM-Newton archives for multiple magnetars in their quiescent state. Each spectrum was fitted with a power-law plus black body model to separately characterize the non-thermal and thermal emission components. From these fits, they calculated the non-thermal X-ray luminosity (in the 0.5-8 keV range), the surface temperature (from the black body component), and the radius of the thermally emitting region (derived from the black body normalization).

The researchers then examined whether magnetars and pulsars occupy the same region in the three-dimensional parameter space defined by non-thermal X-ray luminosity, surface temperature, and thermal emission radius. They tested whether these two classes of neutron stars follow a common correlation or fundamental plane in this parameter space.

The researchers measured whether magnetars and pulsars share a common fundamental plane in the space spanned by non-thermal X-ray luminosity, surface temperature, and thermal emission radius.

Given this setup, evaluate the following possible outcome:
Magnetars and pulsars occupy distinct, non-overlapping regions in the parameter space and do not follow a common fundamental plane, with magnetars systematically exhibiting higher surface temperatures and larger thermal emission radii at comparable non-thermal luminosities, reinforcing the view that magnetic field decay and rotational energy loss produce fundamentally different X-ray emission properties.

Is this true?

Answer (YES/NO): NO